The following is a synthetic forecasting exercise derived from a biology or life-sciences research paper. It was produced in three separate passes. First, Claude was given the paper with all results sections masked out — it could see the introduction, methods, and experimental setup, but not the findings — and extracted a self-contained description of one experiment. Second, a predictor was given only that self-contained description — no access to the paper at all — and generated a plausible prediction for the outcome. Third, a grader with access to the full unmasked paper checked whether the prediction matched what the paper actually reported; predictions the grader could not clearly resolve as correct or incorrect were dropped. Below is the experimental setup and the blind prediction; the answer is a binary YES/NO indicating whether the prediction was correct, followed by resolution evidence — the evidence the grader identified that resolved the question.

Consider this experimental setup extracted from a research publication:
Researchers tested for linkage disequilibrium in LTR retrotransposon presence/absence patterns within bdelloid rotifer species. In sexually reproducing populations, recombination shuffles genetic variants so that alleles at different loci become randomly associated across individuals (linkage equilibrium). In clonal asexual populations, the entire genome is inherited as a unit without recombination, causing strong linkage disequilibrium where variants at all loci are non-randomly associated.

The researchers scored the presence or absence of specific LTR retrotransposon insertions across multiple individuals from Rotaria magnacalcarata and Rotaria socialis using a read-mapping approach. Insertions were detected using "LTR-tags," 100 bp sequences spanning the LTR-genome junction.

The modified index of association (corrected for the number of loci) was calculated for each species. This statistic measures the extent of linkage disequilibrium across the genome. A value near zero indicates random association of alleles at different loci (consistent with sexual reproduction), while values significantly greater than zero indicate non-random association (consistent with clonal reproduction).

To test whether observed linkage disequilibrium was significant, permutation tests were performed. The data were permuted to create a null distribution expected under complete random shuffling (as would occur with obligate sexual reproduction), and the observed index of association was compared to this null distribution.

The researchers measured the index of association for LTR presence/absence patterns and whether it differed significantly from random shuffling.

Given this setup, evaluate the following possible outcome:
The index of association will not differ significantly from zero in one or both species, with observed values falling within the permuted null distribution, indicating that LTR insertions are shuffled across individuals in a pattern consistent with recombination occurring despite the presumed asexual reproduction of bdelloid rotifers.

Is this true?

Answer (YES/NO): NO